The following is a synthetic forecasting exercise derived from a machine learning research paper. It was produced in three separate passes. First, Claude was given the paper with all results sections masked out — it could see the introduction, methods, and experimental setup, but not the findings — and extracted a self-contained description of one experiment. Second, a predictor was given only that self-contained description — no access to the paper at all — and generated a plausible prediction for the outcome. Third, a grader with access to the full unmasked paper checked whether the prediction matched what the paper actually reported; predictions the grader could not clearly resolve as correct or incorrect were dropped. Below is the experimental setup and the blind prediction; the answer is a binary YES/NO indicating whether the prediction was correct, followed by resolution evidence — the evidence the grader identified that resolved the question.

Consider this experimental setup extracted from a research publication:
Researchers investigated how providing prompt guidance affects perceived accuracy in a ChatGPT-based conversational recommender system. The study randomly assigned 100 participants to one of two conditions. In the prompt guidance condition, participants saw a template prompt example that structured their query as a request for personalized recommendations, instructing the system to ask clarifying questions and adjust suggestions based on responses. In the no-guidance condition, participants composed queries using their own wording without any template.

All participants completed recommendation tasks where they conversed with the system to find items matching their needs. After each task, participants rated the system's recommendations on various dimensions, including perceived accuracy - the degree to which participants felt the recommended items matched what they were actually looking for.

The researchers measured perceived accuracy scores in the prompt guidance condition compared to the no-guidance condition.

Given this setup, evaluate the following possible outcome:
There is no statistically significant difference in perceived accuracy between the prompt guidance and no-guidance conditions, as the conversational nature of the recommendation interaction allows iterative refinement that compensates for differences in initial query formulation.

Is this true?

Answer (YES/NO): NO